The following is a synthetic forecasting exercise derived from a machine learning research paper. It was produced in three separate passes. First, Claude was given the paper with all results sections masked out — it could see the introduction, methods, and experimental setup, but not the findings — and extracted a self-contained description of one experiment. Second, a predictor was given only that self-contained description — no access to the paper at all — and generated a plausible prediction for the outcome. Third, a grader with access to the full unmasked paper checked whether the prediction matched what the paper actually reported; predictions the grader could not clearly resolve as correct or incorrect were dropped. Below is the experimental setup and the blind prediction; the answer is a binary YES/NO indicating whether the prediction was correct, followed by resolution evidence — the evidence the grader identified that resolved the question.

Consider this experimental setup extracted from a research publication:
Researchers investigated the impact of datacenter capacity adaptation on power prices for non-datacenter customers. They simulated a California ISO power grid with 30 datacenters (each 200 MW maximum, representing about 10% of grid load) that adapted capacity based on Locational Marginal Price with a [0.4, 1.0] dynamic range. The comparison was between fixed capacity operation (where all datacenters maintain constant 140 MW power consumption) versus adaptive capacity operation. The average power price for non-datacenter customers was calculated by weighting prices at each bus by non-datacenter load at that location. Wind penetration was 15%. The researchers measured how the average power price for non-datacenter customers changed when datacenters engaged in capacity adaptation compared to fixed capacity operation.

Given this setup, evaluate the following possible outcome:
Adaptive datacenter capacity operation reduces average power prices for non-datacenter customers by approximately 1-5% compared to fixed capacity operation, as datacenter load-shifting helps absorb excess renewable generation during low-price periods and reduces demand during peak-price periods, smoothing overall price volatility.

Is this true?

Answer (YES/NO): NO